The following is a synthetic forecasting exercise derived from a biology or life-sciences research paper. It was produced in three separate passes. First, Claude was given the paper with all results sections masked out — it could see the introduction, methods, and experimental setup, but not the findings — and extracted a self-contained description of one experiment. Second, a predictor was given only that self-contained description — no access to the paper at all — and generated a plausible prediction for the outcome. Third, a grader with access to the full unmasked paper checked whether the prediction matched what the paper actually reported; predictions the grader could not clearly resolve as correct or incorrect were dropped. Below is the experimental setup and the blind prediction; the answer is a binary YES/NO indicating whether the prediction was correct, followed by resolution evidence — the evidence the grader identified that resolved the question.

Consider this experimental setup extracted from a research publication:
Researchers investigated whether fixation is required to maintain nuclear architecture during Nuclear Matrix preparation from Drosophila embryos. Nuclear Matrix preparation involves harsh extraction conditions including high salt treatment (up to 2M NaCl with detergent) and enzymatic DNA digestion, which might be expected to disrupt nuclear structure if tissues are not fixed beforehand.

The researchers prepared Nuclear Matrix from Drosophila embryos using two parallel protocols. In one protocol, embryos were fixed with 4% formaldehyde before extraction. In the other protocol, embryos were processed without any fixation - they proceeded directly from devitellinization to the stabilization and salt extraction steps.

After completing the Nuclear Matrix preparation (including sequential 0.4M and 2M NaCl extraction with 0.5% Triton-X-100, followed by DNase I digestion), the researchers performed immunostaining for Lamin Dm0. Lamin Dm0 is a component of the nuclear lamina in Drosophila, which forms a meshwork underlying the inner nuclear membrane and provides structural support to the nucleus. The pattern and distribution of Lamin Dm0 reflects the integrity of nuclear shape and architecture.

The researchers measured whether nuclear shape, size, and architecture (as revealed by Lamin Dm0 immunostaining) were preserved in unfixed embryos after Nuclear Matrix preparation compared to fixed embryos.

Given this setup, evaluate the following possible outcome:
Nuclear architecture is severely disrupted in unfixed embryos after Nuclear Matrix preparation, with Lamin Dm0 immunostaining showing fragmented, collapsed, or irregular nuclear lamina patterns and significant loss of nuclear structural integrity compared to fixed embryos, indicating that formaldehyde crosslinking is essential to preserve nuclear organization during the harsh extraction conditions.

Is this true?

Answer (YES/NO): NO